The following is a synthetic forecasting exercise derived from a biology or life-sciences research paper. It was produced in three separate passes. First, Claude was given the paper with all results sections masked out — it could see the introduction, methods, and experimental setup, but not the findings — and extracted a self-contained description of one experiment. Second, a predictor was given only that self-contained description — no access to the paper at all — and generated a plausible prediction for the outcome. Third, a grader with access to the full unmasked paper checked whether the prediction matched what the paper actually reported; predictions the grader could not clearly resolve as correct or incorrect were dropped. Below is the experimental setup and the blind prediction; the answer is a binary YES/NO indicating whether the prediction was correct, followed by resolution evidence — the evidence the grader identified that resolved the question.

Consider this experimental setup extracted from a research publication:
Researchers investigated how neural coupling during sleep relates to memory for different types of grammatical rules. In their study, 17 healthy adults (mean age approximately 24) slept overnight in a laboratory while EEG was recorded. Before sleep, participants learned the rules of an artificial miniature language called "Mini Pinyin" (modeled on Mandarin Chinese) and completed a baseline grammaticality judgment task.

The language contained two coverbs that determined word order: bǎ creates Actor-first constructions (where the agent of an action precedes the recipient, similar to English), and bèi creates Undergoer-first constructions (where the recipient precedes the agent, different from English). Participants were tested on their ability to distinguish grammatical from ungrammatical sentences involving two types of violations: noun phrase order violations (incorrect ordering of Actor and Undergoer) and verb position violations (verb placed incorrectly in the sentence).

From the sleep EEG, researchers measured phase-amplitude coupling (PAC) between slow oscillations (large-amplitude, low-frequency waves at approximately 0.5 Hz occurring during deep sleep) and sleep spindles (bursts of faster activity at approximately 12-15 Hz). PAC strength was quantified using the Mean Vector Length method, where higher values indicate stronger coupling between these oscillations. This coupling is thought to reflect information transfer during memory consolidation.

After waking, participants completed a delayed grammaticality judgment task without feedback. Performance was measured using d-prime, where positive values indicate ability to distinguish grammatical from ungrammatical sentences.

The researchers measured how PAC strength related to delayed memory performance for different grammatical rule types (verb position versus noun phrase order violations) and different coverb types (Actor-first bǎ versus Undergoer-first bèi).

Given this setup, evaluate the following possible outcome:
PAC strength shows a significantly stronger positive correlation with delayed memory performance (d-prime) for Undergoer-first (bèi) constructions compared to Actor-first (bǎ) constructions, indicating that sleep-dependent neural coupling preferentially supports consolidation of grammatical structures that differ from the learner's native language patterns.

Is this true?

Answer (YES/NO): NO